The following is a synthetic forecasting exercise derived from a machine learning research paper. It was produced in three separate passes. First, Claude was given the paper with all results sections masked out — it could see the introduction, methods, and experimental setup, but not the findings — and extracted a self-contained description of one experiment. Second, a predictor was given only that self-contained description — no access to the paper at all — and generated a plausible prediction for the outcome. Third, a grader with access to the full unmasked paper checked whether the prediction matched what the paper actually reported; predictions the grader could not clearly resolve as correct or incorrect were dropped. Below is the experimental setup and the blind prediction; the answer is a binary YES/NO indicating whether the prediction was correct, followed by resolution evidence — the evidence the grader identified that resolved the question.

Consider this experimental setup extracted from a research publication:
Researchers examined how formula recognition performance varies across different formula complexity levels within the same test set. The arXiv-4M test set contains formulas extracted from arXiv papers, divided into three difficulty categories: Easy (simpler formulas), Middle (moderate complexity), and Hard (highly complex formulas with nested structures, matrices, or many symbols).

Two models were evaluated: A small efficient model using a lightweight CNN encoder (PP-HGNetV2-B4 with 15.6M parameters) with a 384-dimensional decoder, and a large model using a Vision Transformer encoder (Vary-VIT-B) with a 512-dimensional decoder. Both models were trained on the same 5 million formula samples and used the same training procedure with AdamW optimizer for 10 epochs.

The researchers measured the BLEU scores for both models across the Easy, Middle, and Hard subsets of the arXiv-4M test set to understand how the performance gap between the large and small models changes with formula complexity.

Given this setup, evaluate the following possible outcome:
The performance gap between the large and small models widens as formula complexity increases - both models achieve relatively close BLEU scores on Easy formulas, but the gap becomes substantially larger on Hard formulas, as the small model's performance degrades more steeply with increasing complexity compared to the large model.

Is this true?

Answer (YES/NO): YES